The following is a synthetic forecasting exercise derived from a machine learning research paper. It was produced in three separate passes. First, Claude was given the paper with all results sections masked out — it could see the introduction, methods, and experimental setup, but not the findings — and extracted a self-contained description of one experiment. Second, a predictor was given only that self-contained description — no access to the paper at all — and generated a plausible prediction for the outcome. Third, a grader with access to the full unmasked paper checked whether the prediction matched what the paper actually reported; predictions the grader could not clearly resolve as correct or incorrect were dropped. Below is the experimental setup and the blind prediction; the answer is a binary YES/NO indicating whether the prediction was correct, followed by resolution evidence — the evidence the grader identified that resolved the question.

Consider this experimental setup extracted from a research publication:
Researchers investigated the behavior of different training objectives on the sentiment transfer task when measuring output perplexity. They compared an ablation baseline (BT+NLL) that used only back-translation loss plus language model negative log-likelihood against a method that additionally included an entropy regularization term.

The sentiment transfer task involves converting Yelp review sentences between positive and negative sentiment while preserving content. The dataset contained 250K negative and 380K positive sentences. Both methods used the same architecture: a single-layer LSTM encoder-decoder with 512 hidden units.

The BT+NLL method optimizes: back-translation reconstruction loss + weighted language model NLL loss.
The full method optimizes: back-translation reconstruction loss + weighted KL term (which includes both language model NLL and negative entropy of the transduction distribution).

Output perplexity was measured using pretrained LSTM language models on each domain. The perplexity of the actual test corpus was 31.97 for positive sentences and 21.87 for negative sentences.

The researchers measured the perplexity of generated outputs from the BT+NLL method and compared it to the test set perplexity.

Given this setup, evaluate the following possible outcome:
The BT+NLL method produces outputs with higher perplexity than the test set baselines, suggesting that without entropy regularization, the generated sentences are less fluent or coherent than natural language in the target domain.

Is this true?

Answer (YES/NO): NO